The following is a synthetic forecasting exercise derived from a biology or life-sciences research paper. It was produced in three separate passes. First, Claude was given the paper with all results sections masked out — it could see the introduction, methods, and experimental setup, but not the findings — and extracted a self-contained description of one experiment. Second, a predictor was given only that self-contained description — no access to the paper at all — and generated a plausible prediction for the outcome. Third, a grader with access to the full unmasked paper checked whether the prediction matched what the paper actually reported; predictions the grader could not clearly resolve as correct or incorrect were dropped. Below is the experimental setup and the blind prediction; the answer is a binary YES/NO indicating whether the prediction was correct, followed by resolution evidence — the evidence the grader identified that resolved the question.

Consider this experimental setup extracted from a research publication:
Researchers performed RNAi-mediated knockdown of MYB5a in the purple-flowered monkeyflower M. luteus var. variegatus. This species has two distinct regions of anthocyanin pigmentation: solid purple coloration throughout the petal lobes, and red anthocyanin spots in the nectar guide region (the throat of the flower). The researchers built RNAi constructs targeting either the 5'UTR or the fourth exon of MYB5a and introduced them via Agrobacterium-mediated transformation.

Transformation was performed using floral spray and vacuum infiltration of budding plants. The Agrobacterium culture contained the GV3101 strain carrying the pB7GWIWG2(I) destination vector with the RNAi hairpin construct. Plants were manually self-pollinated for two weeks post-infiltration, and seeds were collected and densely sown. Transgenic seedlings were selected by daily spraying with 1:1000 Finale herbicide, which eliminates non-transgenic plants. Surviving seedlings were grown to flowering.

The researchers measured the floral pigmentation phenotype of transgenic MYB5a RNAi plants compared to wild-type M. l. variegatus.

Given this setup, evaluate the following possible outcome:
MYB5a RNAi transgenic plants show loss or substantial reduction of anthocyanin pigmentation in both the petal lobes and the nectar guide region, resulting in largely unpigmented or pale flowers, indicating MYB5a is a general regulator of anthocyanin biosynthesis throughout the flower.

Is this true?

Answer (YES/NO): NO